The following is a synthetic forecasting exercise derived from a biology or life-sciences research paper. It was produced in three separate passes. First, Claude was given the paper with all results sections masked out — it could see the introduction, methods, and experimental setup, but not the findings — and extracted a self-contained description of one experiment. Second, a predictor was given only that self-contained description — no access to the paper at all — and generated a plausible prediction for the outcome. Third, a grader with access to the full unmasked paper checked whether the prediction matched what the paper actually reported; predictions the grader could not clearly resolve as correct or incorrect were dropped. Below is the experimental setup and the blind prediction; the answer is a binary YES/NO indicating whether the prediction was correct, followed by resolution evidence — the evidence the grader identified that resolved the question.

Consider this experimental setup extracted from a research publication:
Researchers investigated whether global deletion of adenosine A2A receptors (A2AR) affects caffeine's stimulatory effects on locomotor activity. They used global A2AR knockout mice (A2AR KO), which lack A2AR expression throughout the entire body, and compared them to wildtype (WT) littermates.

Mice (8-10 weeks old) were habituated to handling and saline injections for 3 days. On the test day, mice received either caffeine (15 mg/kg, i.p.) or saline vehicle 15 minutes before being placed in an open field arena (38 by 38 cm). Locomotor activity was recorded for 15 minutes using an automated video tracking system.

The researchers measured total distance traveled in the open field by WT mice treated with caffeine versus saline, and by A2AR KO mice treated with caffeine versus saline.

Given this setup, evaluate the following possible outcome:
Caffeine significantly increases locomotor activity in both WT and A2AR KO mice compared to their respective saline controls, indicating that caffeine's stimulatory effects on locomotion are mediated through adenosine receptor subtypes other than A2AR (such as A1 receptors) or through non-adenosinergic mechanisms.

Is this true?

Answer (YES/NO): NO